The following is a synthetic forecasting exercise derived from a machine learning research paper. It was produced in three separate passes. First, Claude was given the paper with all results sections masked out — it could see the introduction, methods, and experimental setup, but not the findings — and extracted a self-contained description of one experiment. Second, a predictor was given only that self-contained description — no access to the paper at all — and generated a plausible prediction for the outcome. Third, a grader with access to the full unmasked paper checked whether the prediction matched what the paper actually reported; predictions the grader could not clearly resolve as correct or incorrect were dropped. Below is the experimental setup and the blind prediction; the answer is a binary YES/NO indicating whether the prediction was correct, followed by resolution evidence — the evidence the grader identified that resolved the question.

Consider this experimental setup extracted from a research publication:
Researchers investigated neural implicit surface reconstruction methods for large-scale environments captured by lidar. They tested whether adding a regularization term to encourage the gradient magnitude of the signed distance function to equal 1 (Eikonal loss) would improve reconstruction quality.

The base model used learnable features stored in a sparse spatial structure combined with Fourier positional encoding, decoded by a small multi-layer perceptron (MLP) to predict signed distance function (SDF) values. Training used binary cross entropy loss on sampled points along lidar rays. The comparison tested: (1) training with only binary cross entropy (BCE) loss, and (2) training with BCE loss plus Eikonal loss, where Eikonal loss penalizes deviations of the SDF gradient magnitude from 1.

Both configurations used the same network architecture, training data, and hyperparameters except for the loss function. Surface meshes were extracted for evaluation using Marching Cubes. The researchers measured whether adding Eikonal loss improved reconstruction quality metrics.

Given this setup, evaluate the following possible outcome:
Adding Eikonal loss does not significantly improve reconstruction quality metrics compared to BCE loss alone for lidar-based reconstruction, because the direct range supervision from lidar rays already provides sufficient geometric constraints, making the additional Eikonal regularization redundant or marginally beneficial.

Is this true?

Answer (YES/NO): YES